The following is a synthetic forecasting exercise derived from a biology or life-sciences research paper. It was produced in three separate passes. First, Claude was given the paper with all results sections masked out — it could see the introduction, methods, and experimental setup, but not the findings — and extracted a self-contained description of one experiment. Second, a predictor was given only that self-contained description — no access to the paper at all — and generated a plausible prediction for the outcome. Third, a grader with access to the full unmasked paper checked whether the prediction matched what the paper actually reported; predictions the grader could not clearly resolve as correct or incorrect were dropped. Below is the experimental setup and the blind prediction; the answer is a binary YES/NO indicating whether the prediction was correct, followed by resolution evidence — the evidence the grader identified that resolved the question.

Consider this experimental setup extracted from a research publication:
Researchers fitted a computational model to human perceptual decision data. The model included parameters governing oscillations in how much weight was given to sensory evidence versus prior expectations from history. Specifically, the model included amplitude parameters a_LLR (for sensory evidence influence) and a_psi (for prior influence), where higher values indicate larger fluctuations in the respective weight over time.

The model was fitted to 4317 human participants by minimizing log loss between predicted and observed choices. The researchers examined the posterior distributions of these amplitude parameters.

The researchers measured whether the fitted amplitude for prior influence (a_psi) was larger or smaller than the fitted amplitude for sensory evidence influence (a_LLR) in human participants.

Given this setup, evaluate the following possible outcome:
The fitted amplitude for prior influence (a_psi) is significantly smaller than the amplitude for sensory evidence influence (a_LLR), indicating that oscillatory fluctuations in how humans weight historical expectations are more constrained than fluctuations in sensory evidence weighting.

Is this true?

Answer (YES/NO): NO